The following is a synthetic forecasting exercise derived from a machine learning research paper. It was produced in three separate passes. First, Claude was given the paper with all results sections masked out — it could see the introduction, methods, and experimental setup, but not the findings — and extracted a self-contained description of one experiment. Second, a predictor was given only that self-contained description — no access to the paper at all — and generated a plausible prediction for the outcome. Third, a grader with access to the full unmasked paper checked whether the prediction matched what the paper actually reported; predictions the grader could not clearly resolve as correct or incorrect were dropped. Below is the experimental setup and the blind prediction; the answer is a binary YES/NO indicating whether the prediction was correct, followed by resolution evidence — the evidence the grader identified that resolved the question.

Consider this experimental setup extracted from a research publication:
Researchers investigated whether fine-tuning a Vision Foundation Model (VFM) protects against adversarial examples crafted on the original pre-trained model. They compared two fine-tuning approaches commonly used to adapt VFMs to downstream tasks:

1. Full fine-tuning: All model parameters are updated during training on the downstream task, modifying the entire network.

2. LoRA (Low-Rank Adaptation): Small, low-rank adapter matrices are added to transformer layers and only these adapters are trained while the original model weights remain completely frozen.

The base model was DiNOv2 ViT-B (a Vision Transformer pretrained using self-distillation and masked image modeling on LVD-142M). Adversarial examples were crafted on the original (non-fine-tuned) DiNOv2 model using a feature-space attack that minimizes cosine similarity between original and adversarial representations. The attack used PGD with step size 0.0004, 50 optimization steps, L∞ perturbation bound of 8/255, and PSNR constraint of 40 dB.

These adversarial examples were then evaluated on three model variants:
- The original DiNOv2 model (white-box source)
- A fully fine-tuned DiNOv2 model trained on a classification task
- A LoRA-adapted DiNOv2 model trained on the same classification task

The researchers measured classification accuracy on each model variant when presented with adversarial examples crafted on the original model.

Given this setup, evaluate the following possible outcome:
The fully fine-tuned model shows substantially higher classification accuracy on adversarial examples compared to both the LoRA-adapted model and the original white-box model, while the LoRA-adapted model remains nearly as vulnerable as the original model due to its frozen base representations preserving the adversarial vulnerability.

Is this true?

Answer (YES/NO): YES